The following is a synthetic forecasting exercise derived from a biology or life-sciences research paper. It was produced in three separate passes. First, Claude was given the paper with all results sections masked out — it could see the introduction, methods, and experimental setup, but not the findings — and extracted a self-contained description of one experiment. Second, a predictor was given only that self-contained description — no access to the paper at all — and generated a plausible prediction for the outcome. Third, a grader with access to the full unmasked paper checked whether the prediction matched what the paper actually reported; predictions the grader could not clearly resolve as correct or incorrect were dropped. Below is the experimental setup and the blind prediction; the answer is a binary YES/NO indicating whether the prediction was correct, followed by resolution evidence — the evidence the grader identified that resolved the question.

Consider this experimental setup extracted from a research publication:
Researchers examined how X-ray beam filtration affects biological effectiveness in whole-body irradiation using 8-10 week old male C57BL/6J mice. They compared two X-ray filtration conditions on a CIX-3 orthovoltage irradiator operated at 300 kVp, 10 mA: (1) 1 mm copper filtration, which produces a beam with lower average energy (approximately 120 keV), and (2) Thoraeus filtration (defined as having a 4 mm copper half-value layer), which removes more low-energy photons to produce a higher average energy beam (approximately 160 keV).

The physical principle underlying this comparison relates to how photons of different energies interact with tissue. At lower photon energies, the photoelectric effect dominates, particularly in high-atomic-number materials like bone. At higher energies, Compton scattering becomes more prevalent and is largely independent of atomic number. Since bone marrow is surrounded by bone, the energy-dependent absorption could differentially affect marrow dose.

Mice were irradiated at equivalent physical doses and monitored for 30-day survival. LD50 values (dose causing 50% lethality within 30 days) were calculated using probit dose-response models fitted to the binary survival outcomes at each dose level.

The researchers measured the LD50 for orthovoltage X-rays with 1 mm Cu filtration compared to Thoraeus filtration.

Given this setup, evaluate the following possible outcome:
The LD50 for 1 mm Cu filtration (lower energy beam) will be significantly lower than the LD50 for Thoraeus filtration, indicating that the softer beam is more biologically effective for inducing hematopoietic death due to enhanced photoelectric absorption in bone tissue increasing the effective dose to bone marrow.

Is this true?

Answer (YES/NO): YES